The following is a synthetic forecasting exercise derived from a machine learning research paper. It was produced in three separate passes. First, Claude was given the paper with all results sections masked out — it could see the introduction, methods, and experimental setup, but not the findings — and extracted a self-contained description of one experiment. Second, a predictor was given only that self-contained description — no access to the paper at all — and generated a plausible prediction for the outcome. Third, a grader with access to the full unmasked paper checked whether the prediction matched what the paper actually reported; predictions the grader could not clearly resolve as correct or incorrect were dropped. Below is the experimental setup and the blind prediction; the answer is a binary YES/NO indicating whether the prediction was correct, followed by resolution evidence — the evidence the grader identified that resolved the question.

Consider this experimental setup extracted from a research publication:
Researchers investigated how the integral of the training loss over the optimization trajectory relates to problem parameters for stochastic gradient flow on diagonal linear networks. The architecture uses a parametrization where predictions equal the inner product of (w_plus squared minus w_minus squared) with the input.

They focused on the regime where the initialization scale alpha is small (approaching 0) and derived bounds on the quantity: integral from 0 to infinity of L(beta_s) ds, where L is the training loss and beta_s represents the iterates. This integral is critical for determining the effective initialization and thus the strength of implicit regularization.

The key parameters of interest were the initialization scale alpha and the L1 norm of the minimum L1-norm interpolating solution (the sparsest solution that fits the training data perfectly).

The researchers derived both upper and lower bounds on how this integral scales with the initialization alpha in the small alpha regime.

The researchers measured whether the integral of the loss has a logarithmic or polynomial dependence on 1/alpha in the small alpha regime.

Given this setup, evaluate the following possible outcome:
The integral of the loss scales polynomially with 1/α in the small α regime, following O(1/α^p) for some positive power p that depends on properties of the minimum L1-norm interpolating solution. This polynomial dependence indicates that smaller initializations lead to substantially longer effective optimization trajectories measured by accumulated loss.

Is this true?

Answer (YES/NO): NO